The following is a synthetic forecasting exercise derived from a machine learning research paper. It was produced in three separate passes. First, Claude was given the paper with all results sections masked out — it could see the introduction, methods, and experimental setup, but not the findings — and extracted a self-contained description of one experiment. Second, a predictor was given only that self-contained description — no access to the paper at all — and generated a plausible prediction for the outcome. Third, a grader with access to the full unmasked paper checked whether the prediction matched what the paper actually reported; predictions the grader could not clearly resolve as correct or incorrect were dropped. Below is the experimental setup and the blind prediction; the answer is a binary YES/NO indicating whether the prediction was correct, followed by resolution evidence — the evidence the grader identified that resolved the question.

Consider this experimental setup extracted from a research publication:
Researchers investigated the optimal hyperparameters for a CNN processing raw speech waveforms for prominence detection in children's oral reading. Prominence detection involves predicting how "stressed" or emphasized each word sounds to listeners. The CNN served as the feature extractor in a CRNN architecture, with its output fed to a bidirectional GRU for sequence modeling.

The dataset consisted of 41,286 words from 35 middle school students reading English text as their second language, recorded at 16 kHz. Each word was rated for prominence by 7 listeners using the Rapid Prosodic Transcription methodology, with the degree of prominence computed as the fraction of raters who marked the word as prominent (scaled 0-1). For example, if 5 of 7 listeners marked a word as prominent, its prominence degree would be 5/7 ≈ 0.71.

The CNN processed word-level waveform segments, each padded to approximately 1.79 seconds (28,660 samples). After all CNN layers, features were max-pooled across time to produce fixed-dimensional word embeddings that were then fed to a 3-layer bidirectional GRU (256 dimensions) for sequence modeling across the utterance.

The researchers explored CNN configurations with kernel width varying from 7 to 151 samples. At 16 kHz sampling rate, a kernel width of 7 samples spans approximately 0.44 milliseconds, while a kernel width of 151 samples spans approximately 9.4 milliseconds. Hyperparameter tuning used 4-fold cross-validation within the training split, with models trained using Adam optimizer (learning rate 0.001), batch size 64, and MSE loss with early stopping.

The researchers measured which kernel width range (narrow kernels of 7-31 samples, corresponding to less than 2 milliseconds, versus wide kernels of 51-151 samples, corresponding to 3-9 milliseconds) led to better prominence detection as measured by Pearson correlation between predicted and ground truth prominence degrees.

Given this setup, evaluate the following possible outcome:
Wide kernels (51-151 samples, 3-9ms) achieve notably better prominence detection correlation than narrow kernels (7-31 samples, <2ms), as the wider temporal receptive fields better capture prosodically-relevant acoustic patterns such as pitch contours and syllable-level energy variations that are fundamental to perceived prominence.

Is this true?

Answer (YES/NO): NO